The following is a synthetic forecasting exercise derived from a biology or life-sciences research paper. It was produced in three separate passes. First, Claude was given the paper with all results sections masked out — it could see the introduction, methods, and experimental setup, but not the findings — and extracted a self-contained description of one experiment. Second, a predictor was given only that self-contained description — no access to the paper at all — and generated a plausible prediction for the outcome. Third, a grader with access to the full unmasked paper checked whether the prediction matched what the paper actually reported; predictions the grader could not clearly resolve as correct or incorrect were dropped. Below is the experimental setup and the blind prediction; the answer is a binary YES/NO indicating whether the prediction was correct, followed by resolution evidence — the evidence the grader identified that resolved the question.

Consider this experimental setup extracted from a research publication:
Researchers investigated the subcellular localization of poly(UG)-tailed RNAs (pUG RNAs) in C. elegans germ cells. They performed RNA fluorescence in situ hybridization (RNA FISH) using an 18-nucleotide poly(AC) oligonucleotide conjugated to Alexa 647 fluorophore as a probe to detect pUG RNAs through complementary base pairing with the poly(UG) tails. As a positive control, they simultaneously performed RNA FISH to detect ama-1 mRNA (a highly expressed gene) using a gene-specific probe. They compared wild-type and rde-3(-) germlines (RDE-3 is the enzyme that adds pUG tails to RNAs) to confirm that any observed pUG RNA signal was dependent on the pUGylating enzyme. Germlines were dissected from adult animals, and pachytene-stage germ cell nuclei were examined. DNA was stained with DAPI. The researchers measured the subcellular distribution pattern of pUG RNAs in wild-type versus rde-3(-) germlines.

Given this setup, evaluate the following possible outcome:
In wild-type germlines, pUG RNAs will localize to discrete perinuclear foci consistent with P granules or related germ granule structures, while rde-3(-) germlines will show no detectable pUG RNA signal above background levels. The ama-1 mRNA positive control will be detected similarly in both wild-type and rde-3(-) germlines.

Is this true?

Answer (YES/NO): YES